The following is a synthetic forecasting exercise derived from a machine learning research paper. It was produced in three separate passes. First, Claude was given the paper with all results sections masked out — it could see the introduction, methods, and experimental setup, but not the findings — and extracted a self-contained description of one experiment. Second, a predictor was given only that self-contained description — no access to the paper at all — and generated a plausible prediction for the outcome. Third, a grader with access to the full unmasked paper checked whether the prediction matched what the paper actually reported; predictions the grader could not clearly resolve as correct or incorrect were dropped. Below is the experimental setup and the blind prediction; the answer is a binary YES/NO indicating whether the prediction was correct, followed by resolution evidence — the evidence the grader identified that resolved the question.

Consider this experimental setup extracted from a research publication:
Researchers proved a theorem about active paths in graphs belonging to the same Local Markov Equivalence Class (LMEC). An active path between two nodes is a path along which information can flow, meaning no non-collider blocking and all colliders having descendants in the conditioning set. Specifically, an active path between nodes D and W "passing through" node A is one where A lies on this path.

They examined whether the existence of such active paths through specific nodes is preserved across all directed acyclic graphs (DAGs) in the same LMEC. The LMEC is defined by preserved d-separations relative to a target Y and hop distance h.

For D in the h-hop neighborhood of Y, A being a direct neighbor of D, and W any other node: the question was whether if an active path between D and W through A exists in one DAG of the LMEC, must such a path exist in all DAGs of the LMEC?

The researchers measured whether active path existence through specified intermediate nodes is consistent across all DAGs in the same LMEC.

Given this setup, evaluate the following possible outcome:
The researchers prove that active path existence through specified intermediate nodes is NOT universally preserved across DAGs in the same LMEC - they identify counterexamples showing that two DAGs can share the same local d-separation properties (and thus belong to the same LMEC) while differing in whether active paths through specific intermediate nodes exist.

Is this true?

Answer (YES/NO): NO